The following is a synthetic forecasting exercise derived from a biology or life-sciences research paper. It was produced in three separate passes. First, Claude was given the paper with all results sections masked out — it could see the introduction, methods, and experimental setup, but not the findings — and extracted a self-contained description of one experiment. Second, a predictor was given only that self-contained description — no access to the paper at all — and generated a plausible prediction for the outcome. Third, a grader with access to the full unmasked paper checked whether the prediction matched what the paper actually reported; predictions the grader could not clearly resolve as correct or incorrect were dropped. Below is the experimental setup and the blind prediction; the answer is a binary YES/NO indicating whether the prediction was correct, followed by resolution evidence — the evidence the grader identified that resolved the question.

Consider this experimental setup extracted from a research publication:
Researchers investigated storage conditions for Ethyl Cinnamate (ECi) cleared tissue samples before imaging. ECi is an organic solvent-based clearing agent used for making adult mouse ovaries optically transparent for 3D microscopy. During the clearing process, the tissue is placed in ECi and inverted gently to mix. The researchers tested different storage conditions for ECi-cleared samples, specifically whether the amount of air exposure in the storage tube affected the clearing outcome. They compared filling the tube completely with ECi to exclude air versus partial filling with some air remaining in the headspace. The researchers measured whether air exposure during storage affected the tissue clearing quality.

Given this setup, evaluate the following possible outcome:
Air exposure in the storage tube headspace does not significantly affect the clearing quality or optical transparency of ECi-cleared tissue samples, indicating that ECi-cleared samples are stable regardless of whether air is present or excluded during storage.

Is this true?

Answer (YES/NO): NO